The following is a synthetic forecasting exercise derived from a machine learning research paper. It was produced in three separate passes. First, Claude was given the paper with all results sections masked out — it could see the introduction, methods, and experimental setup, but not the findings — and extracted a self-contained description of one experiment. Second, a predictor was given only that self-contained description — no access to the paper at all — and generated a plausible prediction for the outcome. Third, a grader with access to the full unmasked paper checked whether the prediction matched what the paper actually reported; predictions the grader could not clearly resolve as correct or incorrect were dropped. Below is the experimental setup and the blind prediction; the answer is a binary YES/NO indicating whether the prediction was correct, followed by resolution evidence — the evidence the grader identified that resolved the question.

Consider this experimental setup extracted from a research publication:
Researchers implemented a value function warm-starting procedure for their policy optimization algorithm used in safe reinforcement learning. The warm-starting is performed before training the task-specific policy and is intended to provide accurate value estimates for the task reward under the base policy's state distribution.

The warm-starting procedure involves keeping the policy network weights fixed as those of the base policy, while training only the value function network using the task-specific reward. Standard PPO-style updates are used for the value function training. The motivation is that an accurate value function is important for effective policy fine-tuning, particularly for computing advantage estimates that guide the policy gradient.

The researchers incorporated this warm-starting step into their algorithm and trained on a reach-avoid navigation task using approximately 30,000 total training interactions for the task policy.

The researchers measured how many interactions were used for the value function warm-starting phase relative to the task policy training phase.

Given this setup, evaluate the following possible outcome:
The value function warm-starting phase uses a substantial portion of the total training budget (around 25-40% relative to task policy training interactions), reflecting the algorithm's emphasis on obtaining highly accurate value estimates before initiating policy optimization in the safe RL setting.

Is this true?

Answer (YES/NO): NO